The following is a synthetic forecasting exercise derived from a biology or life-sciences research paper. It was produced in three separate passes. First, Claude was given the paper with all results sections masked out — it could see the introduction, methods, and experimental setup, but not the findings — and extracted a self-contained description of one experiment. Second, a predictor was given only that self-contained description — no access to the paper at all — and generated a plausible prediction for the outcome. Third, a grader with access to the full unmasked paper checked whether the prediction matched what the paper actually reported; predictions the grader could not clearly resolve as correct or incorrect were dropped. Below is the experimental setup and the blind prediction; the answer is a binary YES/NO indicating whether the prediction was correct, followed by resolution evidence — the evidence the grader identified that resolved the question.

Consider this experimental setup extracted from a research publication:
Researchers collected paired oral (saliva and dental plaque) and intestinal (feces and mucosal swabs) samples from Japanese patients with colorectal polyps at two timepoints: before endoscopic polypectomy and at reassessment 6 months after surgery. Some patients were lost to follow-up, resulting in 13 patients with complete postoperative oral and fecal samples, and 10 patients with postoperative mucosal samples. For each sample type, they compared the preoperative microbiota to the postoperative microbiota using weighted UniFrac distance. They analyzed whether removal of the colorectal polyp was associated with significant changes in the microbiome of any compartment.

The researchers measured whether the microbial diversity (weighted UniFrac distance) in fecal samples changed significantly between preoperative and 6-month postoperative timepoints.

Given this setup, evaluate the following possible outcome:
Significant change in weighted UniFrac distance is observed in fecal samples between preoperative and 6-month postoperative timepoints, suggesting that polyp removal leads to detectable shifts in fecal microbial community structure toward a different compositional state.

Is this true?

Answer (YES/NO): NO